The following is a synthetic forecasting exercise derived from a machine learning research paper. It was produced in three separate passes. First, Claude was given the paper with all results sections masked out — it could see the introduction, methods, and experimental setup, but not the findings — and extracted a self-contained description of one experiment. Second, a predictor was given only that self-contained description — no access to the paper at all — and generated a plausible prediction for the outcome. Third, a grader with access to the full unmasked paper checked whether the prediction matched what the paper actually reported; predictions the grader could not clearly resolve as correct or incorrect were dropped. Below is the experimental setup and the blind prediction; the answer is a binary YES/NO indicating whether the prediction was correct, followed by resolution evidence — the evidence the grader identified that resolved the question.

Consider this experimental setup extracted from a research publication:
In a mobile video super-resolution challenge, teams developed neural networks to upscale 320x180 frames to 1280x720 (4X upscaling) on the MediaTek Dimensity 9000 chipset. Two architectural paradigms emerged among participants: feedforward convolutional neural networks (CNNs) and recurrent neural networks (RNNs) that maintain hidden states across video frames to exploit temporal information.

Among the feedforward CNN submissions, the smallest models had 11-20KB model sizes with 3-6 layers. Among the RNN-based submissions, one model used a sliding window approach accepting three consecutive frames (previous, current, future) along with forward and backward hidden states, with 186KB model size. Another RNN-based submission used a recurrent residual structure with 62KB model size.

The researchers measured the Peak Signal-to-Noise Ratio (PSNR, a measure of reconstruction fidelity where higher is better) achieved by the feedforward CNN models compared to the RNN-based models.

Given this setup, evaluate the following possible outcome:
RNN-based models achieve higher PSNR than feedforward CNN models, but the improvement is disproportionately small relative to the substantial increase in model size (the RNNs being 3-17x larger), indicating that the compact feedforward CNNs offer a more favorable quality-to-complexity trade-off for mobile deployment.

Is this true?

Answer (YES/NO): NO